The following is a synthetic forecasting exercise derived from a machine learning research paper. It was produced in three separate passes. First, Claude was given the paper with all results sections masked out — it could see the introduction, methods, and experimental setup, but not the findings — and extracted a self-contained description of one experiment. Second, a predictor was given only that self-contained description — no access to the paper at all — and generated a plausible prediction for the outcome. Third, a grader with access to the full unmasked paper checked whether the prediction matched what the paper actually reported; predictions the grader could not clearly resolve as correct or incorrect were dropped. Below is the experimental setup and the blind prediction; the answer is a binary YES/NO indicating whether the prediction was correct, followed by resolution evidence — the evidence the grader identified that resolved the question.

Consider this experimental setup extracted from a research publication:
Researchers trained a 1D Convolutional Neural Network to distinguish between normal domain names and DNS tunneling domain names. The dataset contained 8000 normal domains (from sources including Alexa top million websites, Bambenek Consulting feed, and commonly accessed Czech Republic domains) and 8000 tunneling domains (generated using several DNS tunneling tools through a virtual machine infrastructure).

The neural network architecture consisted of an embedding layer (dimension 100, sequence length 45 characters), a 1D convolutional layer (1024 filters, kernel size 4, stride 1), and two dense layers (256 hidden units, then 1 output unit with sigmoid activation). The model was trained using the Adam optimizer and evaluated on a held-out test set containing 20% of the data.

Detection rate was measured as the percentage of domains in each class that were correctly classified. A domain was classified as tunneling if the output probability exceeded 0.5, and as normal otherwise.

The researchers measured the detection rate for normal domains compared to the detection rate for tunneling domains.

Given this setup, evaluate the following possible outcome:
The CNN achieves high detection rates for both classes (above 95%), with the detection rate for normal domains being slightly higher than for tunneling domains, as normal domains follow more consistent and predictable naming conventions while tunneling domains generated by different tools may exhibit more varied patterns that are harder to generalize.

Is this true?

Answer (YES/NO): NO